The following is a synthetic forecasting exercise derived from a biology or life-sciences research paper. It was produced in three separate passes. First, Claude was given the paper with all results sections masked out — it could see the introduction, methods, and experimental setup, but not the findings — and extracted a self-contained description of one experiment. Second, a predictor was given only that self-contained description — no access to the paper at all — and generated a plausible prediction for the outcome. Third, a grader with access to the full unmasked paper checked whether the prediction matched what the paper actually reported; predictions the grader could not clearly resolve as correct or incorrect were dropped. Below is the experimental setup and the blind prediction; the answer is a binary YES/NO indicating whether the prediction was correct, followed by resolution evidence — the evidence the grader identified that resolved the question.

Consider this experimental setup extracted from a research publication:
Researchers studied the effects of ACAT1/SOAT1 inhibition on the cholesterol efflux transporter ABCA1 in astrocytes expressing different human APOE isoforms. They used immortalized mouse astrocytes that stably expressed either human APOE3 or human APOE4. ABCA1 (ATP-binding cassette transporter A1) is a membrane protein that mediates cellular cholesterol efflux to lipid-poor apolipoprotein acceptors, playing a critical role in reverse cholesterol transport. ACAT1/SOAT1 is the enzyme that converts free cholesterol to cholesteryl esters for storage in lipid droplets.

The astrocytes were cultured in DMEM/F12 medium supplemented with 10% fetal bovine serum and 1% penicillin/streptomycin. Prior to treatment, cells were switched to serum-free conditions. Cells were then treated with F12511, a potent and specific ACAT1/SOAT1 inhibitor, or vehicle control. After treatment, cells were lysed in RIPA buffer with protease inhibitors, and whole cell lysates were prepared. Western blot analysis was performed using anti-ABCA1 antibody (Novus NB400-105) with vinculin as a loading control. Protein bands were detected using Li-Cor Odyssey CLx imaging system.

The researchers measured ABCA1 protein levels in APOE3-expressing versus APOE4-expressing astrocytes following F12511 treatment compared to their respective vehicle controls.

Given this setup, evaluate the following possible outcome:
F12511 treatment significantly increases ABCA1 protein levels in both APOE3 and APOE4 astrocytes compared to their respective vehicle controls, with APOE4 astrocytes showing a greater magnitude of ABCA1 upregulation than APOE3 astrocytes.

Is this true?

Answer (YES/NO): NO